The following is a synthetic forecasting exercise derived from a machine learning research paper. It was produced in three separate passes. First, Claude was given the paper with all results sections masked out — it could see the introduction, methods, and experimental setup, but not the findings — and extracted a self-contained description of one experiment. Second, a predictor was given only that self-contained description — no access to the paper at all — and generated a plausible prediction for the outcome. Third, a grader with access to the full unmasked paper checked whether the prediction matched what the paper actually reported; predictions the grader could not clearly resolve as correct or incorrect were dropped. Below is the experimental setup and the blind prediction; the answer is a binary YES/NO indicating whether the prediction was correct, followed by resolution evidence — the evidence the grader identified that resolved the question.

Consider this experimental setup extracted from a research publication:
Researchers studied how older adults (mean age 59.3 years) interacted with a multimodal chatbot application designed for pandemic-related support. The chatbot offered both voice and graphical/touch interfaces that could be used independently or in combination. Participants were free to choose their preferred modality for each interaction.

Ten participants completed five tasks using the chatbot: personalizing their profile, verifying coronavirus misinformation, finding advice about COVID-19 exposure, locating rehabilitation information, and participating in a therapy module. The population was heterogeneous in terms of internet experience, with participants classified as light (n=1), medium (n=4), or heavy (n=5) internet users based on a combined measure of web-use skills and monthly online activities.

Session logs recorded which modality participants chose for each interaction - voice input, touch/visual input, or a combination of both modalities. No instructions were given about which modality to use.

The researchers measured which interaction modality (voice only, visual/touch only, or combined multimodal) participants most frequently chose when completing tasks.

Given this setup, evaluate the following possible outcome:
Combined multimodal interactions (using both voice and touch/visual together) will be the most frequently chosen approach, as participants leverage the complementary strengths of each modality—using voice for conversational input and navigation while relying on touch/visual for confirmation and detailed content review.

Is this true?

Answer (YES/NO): NO